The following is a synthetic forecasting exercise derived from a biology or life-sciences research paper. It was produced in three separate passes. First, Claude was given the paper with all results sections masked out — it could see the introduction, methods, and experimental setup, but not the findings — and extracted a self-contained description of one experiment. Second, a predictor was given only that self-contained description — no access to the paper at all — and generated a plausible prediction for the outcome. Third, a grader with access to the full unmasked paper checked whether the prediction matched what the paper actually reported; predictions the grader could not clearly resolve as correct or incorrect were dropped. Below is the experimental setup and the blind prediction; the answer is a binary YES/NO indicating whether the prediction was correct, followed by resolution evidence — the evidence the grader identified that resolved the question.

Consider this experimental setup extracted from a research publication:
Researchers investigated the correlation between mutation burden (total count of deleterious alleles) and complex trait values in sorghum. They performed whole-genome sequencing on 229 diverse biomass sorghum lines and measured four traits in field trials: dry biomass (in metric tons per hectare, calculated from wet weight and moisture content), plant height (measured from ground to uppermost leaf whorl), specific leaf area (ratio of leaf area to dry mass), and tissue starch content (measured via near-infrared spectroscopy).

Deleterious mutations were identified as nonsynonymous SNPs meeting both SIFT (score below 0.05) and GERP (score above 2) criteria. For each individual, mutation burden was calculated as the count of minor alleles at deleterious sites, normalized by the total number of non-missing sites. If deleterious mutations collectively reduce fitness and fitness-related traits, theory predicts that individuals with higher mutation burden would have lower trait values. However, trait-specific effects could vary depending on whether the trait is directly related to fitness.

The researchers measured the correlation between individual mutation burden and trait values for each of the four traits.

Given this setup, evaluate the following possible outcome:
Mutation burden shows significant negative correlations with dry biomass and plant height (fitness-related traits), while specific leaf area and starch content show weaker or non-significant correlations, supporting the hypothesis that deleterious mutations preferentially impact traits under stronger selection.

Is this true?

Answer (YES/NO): NO